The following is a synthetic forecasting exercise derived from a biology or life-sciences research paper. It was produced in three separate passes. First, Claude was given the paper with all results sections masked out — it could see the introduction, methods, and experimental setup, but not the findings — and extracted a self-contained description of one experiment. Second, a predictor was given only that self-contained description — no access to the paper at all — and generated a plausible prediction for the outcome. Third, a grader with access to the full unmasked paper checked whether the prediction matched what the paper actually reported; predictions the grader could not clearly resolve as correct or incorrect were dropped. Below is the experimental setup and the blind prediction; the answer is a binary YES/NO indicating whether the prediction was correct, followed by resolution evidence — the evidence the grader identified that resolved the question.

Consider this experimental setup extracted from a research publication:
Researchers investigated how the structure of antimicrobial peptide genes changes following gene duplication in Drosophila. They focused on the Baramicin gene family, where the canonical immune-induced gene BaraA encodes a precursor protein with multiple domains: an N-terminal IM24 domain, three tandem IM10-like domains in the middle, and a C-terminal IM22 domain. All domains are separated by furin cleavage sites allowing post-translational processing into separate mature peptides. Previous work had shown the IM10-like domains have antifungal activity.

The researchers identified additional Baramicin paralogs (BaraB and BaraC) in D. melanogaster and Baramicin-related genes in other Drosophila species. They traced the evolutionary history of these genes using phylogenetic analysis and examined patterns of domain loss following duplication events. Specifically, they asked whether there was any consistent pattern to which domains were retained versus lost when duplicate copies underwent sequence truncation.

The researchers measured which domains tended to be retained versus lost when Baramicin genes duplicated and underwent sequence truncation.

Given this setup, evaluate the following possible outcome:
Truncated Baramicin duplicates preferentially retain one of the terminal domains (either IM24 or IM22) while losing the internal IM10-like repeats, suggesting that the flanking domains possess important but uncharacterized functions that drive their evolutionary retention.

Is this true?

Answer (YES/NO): NO